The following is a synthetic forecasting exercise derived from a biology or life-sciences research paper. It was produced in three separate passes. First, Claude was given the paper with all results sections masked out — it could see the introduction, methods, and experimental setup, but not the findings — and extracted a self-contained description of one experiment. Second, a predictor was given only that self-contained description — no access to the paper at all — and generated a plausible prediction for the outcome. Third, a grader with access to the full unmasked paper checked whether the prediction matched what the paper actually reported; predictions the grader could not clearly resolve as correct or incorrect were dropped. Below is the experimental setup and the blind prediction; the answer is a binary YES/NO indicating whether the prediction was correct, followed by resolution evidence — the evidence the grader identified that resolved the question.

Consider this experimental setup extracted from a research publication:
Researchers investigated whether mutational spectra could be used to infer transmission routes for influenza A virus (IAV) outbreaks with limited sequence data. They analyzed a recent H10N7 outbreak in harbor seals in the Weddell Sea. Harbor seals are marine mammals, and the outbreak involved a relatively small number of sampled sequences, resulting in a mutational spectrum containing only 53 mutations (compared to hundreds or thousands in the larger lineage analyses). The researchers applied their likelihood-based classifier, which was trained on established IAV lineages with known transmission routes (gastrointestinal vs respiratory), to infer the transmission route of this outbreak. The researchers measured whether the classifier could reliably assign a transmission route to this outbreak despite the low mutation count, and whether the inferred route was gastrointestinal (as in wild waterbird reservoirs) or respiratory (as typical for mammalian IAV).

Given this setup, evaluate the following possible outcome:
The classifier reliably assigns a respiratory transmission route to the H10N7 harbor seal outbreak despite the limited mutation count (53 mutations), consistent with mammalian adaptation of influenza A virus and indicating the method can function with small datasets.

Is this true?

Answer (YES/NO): YES